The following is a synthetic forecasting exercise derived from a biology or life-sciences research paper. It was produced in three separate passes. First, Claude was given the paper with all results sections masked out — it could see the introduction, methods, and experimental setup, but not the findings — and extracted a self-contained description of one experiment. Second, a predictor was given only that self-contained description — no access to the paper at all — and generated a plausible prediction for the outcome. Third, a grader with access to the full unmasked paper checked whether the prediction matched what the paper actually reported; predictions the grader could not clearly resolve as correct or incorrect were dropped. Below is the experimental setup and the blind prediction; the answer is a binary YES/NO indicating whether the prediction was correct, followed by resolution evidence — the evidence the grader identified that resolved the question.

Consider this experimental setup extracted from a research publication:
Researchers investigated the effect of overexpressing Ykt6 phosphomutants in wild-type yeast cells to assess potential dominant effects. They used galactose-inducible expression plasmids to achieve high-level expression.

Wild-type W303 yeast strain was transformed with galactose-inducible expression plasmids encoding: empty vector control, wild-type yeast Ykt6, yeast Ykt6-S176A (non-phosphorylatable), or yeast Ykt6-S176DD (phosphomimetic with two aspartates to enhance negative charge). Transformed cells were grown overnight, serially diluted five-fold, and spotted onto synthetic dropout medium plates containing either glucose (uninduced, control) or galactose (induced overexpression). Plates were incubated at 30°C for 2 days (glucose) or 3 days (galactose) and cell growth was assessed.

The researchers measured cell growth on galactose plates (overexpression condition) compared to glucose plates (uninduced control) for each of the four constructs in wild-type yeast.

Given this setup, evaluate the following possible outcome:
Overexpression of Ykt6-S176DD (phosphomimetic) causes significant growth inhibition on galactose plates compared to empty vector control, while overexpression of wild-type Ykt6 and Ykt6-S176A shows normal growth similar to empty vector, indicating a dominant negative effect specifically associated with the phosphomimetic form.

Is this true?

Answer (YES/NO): YES